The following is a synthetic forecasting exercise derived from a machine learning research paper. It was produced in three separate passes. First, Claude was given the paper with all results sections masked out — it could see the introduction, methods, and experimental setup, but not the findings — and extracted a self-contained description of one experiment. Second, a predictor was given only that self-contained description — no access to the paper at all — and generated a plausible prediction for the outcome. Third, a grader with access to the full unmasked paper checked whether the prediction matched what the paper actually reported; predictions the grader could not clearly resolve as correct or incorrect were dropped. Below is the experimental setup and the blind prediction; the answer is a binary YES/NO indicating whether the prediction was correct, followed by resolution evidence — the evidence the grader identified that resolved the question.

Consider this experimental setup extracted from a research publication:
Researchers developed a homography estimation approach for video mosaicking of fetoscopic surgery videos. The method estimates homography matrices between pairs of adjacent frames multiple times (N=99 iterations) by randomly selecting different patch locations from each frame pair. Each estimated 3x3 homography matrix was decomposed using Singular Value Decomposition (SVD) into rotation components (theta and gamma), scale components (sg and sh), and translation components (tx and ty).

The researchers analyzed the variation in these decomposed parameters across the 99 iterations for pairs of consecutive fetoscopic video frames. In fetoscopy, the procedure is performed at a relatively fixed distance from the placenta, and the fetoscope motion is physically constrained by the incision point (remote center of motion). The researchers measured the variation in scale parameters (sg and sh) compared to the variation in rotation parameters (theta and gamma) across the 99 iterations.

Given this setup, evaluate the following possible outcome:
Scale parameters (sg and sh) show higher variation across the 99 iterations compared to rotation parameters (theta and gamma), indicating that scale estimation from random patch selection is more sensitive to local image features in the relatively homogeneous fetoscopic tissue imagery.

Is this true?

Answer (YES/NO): NO